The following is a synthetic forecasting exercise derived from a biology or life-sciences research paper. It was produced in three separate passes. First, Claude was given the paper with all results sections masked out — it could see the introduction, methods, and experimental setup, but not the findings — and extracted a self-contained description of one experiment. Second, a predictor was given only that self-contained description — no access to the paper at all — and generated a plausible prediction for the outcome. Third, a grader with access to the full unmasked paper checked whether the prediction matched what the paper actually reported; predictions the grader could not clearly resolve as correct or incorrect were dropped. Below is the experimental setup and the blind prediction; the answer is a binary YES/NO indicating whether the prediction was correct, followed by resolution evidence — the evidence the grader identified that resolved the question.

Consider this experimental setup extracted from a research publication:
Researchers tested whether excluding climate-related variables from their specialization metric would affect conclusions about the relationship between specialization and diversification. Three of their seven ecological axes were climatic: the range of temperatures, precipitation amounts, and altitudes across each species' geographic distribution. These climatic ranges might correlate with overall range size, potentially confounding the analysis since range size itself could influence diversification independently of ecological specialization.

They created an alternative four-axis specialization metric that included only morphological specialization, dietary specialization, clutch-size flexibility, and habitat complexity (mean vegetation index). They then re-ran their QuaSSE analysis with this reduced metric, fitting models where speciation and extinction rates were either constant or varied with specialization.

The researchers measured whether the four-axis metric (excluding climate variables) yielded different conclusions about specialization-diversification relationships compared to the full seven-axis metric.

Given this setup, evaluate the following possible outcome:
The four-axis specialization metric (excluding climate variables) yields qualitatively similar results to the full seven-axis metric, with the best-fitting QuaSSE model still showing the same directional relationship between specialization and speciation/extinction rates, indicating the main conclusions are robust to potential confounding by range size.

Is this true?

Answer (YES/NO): NO